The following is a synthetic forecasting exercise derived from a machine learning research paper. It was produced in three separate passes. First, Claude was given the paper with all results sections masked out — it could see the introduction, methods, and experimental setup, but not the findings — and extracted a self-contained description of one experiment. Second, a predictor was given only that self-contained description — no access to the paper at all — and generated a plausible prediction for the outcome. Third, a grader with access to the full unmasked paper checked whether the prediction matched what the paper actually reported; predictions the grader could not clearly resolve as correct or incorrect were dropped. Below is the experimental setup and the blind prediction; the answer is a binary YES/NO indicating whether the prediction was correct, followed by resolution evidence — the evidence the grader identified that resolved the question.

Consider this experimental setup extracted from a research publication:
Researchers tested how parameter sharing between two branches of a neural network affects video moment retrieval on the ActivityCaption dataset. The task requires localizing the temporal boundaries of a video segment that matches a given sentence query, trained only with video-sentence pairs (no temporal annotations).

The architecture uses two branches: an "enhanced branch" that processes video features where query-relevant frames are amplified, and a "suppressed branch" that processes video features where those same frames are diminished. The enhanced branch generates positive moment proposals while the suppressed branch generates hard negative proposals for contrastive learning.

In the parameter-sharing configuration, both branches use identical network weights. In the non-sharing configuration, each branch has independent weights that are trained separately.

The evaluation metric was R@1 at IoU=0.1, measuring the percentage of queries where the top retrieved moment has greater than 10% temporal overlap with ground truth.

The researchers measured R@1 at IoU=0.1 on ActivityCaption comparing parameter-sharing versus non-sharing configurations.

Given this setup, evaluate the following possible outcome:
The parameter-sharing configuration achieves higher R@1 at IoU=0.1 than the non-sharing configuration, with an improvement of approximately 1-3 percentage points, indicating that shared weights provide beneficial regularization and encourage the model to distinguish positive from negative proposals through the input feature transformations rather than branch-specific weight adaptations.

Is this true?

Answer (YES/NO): NO